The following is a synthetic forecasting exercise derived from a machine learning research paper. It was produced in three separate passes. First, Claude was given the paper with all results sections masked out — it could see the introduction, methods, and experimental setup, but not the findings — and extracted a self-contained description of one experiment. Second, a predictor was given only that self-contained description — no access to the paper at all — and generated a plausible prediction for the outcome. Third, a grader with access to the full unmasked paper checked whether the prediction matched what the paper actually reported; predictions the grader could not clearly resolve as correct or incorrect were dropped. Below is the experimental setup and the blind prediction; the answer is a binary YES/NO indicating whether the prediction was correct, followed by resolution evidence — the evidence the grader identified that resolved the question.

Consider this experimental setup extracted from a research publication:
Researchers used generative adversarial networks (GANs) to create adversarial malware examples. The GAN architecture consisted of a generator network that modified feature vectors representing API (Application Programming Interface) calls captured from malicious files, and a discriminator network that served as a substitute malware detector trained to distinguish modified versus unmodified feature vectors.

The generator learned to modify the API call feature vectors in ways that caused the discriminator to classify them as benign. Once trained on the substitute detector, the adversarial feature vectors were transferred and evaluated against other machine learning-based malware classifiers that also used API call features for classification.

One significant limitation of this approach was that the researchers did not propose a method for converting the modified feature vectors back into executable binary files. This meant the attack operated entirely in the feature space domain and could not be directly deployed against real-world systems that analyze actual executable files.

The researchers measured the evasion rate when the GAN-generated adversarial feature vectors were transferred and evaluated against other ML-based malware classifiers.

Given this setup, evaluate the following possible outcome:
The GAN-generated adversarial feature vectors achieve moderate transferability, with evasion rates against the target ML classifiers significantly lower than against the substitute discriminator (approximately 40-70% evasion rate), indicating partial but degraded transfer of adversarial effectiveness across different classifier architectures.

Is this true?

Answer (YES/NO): NO